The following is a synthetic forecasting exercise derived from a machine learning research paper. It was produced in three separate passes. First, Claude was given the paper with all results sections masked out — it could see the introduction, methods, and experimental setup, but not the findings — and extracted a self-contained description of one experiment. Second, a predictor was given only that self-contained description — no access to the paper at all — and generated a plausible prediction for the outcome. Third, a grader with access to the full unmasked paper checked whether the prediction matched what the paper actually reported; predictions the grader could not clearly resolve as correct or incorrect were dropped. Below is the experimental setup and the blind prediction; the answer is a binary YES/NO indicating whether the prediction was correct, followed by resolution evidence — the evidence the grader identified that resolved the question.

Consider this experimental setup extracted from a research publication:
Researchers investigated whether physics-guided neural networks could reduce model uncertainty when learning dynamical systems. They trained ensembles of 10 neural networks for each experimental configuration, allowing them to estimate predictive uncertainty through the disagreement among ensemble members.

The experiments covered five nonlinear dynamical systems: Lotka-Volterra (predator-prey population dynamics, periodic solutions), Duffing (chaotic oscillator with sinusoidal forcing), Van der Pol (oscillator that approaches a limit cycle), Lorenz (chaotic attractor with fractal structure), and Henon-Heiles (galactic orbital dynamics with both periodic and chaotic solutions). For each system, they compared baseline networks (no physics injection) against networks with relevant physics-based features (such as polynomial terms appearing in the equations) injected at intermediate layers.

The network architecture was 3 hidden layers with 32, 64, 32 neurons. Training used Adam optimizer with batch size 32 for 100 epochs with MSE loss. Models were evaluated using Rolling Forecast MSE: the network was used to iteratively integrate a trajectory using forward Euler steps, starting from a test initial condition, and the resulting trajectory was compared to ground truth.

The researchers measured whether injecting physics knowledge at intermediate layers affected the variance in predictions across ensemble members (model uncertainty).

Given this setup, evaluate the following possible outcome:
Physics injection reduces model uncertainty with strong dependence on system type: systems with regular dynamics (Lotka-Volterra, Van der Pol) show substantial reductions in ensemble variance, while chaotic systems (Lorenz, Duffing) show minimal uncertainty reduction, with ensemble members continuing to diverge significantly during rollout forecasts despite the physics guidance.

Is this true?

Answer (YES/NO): NO